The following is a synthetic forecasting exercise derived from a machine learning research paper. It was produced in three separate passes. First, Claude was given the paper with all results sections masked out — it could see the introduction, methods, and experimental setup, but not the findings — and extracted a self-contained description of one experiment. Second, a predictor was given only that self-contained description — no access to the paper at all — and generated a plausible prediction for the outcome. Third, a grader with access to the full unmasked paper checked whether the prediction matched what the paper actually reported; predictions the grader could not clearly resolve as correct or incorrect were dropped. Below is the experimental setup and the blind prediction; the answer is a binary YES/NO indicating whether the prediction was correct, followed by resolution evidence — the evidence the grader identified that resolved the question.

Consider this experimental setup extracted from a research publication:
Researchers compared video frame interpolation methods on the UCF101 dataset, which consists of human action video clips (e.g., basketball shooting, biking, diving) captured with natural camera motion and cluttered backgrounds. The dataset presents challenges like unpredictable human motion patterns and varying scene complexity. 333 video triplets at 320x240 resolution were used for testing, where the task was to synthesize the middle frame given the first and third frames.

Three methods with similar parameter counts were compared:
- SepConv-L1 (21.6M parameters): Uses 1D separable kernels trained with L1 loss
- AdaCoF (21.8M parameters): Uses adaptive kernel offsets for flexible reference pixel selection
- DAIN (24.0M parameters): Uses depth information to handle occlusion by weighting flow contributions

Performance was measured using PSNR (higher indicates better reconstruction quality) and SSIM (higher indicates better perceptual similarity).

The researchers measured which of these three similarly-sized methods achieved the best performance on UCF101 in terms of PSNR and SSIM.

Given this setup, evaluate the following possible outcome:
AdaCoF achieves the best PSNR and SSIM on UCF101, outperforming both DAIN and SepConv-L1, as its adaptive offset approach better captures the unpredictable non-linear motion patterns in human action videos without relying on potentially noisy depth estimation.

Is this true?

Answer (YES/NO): NO